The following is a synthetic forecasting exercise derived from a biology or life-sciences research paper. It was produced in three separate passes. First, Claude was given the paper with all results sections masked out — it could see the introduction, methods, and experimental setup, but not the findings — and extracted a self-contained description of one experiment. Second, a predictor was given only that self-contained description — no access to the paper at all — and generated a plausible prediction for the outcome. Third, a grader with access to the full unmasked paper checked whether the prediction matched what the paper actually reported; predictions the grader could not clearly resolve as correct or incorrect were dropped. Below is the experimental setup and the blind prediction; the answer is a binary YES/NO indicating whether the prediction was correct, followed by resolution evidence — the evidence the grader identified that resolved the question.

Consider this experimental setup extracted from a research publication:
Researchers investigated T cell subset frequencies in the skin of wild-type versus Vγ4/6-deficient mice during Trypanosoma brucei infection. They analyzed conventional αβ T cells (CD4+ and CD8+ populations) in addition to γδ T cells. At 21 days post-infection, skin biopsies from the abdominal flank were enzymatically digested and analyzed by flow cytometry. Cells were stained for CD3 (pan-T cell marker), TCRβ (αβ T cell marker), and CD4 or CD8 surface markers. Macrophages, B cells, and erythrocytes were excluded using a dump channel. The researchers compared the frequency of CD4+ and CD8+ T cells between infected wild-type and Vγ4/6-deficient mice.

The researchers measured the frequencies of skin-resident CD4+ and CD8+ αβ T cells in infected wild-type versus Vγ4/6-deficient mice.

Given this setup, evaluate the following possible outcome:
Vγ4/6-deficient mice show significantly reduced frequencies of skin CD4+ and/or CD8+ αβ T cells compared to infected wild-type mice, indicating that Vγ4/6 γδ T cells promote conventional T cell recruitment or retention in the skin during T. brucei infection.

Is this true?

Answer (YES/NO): NO